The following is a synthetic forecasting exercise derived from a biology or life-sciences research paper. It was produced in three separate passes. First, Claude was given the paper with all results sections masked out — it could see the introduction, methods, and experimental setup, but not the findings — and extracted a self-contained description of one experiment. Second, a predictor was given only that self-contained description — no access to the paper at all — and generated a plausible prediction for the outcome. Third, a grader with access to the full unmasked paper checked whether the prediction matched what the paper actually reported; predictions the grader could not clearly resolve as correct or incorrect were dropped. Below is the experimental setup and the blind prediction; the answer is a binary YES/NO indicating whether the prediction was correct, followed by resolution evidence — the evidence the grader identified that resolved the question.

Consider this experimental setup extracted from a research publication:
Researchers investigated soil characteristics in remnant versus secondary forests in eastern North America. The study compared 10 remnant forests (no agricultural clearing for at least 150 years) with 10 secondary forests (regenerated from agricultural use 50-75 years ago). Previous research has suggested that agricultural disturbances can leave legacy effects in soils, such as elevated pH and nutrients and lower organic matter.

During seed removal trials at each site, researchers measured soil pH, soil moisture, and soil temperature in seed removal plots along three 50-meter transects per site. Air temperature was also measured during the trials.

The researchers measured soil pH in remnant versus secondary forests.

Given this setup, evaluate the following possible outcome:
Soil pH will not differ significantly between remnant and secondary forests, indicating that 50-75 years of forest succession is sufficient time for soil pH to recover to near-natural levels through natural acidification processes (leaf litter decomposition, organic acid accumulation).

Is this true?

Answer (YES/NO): YES